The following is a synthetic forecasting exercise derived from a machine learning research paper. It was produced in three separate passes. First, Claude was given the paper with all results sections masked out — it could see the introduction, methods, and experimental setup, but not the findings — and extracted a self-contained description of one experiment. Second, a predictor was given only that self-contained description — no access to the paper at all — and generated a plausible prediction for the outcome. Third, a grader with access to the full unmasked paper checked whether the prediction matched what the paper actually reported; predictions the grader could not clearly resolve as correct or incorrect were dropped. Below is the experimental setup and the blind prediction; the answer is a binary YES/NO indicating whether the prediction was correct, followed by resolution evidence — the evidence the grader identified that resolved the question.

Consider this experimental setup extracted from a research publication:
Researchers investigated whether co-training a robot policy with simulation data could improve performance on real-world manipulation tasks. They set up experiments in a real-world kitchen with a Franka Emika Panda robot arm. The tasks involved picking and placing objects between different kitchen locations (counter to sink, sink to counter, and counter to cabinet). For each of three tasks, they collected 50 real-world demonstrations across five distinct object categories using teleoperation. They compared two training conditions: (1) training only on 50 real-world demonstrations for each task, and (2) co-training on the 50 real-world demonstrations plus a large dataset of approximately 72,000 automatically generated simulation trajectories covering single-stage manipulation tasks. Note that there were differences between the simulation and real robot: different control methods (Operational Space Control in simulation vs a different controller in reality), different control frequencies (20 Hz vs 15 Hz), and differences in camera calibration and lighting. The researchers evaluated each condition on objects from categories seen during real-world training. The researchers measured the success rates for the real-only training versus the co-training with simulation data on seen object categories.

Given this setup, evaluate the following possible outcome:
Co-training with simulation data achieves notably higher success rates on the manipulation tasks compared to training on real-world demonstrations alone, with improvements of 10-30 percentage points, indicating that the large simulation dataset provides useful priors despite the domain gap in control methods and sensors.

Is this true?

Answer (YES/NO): YES